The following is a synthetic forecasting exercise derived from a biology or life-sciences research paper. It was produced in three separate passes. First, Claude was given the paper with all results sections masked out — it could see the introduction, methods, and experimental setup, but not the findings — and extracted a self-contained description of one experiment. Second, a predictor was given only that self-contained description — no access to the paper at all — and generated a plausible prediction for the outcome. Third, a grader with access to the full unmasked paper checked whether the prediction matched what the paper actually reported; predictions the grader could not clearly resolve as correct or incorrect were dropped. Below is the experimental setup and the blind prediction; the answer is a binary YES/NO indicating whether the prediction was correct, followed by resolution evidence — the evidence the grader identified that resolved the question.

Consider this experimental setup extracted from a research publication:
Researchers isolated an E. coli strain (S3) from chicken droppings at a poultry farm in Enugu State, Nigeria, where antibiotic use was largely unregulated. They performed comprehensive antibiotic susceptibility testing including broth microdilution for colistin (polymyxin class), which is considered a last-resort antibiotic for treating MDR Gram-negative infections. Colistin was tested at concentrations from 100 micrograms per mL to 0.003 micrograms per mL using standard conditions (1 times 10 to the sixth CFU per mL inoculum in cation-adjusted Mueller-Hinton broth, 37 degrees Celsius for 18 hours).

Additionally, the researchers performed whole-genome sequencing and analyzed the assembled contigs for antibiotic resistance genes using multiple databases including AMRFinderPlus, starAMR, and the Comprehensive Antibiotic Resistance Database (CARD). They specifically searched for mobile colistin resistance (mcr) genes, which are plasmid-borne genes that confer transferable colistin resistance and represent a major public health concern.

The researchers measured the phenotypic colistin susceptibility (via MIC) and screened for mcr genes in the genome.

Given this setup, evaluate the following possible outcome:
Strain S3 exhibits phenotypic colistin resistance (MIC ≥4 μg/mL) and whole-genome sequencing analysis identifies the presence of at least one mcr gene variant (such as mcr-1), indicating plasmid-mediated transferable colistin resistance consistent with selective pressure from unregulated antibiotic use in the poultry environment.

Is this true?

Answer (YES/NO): NO